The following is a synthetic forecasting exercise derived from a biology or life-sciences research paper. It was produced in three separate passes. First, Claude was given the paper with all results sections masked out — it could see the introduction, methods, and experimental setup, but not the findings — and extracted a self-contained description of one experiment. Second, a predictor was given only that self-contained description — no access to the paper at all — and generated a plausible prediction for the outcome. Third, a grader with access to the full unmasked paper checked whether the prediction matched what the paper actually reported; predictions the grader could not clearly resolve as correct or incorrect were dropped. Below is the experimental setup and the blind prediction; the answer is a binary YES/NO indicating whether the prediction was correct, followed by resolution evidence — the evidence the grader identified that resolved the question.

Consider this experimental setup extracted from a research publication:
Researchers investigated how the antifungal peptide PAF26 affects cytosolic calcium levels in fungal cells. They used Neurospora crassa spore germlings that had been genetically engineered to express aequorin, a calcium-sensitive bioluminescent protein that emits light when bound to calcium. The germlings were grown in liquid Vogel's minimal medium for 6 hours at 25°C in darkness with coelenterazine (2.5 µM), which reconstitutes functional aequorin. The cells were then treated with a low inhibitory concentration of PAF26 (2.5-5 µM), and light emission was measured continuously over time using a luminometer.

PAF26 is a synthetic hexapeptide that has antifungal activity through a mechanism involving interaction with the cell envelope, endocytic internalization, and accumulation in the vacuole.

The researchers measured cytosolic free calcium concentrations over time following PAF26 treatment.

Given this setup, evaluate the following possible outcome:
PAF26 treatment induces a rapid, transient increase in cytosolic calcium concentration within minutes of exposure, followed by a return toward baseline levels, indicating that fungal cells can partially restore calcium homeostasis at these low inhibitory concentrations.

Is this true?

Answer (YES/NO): NO